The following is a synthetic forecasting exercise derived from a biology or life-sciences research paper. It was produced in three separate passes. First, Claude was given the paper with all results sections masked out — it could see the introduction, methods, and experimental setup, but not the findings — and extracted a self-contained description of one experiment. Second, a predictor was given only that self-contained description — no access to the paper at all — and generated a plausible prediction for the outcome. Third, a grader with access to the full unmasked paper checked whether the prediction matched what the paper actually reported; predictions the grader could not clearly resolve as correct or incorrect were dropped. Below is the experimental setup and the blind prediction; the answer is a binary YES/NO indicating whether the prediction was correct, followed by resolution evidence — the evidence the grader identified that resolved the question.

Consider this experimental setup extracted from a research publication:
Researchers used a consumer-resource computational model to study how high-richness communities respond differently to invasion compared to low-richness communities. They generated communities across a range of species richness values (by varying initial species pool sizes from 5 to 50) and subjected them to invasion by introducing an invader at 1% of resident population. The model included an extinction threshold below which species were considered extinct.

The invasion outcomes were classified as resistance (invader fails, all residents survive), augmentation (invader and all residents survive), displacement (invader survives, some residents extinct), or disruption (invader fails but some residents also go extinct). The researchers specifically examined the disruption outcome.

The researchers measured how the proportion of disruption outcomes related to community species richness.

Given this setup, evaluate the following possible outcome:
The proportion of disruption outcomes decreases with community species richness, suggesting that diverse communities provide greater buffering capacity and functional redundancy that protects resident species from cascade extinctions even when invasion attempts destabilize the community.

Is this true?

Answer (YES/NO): NO